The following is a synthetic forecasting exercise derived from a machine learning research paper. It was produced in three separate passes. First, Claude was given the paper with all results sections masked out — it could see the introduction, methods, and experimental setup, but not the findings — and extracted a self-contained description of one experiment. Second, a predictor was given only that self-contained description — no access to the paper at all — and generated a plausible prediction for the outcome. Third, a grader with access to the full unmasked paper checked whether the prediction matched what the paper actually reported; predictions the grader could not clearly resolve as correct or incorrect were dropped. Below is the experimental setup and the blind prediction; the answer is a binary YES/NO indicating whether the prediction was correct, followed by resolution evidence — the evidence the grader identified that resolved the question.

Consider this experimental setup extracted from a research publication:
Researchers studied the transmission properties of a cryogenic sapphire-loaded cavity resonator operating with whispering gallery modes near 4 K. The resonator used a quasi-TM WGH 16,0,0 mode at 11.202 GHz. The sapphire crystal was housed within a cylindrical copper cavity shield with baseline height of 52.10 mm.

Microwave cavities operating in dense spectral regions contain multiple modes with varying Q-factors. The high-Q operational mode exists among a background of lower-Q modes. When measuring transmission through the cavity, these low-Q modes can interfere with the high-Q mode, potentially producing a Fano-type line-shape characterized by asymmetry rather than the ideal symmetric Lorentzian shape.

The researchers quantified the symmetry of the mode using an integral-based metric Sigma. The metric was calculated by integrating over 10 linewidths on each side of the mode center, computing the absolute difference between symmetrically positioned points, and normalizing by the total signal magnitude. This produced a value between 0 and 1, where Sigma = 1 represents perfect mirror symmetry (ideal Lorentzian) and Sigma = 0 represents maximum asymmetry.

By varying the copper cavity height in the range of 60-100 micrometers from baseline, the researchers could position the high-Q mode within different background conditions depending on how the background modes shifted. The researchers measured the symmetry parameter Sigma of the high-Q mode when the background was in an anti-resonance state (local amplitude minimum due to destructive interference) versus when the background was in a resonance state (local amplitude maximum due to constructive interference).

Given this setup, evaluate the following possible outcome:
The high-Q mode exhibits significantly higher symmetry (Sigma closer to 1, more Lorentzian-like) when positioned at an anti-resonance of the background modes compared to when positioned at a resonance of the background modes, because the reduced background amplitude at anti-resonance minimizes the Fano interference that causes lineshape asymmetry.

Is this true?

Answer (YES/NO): YES